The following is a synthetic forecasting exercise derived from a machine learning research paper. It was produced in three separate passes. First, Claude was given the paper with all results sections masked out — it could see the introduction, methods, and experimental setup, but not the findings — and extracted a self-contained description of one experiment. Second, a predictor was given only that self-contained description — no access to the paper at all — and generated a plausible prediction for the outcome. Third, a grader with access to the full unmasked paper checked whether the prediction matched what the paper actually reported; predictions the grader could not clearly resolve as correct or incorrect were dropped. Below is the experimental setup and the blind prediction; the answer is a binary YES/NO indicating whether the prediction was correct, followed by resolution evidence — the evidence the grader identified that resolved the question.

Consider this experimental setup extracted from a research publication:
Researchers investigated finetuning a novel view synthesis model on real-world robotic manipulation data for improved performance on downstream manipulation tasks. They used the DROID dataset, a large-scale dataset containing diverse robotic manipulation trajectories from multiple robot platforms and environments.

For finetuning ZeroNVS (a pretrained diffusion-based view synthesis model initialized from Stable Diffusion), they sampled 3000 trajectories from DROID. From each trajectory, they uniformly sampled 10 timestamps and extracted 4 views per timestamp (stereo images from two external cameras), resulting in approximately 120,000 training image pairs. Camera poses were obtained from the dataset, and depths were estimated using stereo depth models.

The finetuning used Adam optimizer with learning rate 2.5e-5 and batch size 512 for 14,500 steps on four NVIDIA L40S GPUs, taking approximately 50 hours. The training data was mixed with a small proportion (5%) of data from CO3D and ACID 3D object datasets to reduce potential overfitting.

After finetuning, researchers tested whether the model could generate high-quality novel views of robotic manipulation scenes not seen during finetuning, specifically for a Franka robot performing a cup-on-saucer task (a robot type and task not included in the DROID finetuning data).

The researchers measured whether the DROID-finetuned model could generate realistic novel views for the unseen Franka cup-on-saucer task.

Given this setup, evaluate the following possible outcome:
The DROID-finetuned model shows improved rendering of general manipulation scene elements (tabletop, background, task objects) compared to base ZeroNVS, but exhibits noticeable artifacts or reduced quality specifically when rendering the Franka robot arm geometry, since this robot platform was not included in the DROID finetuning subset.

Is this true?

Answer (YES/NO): NO